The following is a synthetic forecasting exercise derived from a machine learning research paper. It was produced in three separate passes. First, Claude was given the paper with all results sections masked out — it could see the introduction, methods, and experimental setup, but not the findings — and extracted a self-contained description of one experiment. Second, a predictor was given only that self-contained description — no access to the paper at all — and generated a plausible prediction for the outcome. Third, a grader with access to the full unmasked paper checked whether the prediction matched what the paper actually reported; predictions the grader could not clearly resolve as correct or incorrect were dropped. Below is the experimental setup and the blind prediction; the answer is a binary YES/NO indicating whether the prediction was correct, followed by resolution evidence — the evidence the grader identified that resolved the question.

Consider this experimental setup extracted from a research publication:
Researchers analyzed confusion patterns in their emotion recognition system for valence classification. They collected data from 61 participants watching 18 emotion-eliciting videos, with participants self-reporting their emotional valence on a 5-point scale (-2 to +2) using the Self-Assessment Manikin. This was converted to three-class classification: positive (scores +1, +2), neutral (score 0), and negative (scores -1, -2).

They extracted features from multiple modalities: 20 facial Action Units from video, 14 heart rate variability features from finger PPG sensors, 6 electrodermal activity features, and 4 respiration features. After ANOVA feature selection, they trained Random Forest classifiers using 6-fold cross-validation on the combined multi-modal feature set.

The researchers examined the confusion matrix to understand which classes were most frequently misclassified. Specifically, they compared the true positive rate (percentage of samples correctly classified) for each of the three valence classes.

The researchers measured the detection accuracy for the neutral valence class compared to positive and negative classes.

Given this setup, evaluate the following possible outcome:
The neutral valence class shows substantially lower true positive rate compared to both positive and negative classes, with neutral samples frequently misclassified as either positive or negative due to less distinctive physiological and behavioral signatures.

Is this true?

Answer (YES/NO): YES